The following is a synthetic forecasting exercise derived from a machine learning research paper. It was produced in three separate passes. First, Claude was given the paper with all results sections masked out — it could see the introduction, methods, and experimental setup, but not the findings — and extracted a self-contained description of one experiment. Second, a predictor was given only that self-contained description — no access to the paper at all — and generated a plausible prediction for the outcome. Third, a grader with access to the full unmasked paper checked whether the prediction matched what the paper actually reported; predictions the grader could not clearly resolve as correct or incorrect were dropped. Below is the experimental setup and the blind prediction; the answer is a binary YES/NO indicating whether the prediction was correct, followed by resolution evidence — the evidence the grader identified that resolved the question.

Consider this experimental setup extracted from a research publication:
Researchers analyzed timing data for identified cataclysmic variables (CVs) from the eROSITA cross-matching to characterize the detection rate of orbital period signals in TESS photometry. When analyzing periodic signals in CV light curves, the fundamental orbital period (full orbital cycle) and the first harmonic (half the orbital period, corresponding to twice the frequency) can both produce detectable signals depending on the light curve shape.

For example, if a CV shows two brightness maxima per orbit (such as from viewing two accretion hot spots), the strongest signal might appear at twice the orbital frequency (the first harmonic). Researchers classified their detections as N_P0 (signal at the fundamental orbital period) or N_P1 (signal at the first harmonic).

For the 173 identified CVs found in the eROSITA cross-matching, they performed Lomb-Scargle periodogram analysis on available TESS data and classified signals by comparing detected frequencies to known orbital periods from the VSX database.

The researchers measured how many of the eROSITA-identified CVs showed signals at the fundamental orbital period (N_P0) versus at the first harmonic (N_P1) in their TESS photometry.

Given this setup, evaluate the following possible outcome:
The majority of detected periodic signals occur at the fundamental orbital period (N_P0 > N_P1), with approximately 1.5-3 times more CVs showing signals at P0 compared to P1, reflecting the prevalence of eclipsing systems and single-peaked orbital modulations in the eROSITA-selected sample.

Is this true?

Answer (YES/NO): YES